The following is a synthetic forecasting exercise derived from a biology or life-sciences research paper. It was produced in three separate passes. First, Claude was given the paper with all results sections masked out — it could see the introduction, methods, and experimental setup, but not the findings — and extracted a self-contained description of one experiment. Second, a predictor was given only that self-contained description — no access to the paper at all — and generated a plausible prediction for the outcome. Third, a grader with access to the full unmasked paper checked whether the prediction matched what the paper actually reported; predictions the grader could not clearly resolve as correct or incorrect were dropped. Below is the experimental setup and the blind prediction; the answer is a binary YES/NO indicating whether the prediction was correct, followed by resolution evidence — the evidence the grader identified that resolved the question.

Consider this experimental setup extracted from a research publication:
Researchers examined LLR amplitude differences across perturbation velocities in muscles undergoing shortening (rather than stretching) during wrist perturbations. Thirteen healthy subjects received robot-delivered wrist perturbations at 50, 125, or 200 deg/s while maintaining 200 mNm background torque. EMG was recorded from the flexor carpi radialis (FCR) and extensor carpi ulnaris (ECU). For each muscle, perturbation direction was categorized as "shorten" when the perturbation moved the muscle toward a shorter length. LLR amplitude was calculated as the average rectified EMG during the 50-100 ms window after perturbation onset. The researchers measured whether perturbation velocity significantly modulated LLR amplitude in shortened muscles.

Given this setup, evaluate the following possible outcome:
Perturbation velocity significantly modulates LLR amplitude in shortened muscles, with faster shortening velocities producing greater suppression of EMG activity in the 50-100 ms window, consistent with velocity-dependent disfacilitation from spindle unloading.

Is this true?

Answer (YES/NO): NO